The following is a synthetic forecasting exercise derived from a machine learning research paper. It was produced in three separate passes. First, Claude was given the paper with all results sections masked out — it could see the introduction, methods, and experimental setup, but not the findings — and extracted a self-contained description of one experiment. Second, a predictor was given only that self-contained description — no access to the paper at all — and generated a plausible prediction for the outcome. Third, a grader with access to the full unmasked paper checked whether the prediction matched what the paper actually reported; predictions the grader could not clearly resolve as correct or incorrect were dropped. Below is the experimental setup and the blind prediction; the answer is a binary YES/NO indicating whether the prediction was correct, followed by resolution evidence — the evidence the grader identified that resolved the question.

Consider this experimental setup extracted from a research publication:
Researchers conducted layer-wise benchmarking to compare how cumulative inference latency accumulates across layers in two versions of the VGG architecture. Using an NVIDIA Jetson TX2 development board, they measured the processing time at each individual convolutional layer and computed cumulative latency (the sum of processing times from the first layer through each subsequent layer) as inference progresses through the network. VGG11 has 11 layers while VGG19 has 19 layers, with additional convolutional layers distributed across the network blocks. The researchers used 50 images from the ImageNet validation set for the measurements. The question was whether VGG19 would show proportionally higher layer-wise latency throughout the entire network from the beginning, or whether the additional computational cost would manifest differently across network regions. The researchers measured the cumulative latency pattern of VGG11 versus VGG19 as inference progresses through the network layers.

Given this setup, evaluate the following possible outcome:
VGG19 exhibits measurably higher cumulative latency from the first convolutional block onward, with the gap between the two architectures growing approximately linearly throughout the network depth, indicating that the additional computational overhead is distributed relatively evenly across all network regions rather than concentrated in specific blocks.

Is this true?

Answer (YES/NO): NO